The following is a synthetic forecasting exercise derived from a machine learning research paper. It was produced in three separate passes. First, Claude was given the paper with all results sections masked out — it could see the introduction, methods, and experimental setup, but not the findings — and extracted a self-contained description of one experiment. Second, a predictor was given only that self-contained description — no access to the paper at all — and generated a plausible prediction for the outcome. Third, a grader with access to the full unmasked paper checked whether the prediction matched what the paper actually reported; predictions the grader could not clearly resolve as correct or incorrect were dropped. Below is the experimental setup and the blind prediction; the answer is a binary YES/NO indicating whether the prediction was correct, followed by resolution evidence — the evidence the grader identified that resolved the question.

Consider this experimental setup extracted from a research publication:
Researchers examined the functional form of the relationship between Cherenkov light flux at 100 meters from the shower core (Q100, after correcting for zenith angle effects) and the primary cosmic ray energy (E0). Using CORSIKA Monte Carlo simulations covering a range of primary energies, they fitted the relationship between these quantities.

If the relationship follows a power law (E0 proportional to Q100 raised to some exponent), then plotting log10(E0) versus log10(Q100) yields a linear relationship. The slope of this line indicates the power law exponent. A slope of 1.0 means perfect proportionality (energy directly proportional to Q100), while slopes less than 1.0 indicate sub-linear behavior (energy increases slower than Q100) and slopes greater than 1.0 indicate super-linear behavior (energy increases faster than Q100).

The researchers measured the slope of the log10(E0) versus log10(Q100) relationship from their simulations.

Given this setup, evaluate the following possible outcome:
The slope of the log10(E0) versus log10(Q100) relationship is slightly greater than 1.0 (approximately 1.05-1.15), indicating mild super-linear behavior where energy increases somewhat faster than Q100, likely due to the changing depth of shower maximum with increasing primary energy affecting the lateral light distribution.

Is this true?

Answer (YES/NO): NO